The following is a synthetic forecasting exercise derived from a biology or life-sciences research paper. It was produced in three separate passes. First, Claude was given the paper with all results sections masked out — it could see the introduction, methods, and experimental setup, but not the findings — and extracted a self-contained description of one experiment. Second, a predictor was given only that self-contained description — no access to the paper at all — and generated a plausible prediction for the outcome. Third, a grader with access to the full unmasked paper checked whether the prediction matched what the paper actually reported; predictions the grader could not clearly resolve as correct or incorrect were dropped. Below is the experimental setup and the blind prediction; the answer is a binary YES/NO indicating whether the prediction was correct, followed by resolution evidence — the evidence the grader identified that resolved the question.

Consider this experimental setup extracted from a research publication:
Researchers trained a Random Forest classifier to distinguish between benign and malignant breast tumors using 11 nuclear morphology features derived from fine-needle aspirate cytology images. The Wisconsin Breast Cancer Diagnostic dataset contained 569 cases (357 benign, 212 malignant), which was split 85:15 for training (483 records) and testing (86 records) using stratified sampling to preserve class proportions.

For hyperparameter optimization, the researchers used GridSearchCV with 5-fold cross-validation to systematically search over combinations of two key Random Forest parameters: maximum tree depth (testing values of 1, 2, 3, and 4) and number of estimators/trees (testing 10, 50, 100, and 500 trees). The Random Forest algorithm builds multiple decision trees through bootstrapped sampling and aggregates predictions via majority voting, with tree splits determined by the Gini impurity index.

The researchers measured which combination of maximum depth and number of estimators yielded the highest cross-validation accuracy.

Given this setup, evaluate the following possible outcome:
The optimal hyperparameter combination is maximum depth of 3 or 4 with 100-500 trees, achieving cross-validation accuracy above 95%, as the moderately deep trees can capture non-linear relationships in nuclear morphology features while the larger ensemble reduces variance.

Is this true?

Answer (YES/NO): NO